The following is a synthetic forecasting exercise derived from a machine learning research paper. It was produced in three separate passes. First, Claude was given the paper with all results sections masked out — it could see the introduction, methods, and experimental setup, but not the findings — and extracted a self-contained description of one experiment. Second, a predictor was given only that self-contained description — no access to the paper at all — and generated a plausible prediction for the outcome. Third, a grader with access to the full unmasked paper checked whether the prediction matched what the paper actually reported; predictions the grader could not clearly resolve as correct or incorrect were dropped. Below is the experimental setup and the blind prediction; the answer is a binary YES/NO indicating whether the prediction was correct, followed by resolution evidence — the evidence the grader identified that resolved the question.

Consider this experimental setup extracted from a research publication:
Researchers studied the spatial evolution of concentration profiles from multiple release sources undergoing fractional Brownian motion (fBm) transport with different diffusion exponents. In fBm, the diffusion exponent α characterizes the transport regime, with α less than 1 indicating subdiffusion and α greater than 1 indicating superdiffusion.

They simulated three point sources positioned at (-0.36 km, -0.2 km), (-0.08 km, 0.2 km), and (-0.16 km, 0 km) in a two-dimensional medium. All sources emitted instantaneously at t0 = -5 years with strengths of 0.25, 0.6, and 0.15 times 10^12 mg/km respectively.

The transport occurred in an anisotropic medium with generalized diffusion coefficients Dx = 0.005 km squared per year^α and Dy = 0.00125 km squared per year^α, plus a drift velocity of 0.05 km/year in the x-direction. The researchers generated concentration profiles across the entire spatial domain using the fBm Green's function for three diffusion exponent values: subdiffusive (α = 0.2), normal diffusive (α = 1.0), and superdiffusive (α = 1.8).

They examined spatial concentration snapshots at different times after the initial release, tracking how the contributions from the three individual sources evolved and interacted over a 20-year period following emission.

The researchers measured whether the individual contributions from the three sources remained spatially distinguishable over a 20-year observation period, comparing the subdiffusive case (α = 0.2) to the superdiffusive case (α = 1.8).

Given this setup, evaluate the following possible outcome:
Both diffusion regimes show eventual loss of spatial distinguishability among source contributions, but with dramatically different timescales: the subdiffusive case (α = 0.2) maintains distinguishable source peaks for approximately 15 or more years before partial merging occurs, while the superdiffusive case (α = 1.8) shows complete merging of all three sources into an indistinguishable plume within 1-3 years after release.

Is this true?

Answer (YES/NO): NO